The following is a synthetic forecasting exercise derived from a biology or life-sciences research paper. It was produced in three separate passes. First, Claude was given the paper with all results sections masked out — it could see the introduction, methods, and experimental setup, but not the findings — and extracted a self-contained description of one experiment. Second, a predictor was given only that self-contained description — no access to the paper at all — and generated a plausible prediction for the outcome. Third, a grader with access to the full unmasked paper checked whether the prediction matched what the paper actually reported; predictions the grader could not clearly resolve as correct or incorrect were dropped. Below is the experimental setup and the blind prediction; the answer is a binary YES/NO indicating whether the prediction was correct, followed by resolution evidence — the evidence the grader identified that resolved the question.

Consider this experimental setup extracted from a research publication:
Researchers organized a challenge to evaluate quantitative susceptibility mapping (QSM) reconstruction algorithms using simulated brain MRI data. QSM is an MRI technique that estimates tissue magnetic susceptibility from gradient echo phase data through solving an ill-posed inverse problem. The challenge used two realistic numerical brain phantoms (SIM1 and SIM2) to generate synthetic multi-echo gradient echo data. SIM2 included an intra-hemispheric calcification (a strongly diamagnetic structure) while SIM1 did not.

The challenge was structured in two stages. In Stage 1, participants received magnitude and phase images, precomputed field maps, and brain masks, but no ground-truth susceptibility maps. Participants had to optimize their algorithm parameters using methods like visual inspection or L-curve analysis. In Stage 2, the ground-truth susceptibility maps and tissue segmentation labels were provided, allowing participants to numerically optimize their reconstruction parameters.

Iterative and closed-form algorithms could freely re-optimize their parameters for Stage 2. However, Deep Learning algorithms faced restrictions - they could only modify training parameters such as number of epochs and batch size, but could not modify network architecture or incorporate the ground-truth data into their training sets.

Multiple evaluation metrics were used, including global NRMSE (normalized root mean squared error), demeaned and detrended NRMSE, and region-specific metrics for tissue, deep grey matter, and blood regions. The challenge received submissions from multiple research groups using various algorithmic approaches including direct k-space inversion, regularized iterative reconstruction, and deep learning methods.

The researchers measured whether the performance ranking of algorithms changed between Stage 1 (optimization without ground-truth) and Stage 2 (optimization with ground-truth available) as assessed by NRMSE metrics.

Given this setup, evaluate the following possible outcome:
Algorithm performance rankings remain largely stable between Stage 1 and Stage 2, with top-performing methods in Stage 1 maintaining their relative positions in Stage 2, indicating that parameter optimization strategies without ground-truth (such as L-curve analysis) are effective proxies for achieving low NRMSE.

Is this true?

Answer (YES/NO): YES